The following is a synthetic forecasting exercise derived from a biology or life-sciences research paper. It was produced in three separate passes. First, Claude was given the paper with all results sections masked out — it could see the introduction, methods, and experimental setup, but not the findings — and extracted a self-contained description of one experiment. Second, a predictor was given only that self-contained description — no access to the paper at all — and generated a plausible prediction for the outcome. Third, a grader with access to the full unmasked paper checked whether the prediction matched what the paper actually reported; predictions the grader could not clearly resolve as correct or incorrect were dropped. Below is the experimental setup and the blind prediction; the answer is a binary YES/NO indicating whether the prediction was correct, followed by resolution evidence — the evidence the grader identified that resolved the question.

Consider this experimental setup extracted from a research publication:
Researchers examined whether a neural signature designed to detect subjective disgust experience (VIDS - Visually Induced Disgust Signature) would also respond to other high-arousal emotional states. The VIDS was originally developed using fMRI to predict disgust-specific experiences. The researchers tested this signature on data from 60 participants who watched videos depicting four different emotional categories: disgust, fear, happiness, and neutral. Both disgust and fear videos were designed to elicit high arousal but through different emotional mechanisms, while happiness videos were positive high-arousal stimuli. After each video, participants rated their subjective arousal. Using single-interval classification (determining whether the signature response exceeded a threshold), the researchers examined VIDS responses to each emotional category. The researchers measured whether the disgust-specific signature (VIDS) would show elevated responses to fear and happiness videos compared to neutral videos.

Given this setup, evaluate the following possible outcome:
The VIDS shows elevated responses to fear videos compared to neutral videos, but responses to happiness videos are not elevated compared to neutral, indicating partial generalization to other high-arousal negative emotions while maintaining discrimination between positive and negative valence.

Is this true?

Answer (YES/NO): NO